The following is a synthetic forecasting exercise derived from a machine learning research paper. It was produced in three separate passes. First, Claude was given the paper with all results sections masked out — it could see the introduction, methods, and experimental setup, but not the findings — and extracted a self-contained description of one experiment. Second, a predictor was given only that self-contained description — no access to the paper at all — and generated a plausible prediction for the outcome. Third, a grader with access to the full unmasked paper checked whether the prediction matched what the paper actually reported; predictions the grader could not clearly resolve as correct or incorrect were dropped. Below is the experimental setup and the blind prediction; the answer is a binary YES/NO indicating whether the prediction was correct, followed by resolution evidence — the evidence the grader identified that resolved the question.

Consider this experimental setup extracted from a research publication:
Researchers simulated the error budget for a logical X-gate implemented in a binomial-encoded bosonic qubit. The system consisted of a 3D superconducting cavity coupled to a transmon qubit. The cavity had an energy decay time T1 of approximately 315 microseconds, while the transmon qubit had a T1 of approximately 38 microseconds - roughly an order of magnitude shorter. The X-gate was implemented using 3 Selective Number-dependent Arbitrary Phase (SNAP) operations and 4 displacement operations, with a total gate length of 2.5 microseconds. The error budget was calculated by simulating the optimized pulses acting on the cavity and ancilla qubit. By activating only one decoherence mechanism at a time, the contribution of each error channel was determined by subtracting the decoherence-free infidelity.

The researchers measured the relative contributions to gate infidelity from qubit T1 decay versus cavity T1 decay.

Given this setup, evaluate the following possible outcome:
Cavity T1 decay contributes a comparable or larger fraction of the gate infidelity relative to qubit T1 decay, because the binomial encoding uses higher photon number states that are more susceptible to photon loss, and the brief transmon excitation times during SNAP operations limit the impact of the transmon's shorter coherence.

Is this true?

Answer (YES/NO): YES